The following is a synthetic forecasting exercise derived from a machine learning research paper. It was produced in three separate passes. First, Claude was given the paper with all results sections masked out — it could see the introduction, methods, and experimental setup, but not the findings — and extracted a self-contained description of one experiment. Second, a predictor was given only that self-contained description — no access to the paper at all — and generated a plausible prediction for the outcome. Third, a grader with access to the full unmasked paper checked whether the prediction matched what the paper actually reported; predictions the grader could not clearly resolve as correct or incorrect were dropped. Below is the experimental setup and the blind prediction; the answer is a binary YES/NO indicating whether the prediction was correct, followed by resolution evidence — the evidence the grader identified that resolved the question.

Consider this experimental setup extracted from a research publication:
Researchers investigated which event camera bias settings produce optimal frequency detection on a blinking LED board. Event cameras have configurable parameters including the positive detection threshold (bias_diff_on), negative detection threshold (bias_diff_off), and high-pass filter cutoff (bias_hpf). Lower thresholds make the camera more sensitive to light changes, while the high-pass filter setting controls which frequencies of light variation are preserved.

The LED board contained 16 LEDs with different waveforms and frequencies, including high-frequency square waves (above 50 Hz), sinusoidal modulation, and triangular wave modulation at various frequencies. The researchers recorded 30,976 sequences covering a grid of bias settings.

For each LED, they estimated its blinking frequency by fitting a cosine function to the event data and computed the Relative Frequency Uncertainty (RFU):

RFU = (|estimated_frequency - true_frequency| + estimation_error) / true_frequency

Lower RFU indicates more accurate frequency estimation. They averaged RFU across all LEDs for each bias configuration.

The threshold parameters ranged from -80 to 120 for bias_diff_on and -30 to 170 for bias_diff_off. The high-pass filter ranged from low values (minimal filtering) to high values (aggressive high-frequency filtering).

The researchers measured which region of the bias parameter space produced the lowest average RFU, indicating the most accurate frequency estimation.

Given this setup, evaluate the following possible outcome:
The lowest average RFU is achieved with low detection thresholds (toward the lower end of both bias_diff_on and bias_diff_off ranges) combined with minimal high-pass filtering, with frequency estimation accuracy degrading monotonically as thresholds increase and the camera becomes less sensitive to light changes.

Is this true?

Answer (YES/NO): NO